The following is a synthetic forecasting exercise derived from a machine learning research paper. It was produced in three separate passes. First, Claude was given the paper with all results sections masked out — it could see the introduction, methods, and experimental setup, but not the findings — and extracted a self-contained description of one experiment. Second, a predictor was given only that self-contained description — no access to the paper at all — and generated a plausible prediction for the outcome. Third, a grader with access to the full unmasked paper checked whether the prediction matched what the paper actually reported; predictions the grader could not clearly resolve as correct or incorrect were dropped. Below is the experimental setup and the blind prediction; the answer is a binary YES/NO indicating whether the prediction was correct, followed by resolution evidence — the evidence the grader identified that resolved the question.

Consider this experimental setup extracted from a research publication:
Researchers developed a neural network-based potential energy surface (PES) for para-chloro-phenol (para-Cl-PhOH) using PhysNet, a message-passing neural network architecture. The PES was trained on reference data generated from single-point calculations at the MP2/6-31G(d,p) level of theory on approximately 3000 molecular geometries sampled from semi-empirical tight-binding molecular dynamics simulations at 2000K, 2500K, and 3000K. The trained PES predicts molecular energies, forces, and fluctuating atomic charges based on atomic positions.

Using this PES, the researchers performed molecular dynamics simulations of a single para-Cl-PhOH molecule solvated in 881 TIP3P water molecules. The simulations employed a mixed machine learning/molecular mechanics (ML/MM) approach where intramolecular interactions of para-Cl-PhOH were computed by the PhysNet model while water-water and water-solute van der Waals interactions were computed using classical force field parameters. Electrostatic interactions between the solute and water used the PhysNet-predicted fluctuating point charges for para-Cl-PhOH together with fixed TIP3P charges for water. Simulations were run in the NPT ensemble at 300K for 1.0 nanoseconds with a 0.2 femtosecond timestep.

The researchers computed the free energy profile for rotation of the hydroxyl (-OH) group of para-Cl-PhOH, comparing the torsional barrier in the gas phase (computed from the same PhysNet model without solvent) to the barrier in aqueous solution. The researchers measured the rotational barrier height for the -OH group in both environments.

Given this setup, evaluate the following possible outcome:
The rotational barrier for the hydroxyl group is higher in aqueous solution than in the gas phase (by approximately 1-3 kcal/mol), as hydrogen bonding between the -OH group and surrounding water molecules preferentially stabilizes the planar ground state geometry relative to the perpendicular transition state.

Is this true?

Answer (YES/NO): NO